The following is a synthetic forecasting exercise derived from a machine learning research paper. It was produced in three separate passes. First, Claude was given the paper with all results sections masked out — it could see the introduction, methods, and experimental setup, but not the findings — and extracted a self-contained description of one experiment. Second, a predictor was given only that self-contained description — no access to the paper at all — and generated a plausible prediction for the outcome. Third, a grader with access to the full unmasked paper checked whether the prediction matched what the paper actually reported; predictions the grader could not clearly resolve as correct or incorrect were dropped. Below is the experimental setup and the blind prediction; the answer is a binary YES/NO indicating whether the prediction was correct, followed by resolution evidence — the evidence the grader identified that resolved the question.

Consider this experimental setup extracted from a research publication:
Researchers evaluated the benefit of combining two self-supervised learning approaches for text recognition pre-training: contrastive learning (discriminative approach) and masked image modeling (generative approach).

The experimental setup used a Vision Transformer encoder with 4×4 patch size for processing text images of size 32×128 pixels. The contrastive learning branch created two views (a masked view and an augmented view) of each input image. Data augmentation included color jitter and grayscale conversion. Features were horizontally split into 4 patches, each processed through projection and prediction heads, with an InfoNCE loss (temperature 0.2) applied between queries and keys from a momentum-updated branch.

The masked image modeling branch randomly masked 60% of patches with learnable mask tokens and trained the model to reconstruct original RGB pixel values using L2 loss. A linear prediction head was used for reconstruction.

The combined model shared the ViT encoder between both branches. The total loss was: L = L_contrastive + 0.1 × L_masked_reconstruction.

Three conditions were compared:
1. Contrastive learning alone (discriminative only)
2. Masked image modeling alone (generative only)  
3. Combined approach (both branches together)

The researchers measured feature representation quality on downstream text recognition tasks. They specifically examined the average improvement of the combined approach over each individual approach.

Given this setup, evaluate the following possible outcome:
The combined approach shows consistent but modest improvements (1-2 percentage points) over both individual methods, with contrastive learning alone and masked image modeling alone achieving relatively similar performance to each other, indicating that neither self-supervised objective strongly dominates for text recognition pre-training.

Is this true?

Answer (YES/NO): NO